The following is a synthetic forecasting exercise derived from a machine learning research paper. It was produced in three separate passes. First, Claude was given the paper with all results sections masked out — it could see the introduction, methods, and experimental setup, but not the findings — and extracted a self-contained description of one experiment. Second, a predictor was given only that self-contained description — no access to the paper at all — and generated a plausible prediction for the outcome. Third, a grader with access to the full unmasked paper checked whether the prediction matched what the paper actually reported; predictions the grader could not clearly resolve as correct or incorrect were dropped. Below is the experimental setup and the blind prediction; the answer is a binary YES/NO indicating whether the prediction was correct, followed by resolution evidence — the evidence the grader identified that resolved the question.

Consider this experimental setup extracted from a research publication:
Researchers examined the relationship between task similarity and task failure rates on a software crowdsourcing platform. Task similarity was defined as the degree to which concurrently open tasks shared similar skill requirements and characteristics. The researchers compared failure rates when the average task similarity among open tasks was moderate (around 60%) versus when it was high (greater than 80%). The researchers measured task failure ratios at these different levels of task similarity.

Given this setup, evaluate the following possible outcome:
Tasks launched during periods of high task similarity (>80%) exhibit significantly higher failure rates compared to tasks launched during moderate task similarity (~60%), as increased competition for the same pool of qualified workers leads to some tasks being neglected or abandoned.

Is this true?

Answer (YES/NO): YES